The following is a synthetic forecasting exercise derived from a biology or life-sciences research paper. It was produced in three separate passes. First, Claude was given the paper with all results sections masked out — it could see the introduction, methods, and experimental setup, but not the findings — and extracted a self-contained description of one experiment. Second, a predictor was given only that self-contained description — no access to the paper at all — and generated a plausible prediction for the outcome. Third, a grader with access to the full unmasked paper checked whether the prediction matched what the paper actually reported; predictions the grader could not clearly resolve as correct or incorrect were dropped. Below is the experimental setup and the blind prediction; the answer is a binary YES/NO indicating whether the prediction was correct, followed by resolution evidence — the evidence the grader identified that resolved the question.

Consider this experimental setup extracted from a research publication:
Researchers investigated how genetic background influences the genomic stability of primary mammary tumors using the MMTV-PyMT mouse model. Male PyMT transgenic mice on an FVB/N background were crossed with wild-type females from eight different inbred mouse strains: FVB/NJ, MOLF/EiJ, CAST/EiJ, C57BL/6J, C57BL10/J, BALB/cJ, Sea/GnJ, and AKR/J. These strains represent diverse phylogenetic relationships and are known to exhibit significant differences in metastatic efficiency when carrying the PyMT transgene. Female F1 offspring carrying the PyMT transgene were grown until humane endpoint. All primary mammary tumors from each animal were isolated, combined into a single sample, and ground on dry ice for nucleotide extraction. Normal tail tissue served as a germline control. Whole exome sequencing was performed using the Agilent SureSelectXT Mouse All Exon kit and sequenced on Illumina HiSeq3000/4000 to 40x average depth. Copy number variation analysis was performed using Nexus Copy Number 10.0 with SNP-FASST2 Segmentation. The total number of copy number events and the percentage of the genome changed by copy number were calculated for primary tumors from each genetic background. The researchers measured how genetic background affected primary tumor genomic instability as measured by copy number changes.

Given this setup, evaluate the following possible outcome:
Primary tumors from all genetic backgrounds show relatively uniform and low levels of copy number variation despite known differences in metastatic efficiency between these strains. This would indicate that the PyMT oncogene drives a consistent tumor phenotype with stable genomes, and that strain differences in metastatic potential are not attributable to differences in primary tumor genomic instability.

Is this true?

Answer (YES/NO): NO